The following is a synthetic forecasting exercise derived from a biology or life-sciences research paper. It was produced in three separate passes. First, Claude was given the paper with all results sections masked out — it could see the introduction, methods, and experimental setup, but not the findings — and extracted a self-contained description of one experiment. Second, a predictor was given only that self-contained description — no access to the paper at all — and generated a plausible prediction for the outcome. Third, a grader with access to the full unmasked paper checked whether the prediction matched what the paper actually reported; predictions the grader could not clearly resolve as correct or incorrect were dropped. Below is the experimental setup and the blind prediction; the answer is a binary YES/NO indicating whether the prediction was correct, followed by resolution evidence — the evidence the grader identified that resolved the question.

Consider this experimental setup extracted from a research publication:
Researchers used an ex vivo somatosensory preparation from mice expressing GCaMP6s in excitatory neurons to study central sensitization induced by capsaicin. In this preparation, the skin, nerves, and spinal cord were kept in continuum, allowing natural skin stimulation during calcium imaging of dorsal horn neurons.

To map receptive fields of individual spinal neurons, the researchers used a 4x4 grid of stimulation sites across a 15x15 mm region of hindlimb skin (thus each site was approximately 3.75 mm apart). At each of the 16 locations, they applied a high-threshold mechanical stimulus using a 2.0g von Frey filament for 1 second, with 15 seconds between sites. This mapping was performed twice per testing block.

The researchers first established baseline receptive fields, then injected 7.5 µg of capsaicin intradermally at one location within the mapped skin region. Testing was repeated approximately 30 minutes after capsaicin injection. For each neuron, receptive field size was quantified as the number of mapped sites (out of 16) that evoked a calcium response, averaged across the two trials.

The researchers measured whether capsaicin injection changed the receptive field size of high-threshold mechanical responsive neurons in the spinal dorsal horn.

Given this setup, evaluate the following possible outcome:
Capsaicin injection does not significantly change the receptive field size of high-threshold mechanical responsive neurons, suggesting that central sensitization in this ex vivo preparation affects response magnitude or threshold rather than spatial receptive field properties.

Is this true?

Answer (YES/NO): YES